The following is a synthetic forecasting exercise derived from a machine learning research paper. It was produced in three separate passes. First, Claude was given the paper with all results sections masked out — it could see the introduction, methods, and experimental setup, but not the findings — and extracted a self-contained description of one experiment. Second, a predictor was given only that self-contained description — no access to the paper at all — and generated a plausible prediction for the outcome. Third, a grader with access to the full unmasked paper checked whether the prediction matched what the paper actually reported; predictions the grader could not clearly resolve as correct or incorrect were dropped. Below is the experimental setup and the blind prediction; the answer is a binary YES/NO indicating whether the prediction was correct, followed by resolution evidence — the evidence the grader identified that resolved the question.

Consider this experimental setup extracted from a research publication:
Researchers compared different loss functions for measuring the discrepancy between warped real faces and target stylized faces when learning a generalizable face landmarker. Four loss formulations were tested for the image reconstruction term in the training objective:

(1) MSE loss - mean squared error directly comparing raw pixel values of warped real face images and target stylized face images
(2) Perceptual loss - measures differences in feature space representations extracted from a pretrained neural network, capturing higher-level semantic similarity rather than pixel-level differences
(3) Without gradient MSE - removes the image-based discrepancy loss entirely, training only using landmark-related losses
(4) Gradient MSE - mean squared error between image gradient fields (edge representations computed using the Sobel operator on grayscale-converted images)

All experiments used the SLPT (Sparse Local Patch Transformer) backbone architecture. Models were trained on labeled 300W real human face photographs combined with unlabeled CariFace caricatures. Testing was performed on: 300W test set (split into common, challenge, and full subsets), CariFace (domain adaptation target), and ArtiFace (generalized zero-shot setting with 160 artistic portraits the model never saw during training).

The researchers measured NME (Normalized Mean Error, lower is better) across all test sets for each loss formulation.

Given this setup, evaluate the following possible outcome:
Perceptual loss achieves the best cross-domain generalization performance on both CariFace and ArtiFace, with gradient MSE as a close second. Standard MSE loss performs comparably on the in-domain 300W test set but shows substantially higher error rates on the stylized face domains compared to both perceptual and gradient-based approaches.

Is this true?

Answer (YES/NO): NO